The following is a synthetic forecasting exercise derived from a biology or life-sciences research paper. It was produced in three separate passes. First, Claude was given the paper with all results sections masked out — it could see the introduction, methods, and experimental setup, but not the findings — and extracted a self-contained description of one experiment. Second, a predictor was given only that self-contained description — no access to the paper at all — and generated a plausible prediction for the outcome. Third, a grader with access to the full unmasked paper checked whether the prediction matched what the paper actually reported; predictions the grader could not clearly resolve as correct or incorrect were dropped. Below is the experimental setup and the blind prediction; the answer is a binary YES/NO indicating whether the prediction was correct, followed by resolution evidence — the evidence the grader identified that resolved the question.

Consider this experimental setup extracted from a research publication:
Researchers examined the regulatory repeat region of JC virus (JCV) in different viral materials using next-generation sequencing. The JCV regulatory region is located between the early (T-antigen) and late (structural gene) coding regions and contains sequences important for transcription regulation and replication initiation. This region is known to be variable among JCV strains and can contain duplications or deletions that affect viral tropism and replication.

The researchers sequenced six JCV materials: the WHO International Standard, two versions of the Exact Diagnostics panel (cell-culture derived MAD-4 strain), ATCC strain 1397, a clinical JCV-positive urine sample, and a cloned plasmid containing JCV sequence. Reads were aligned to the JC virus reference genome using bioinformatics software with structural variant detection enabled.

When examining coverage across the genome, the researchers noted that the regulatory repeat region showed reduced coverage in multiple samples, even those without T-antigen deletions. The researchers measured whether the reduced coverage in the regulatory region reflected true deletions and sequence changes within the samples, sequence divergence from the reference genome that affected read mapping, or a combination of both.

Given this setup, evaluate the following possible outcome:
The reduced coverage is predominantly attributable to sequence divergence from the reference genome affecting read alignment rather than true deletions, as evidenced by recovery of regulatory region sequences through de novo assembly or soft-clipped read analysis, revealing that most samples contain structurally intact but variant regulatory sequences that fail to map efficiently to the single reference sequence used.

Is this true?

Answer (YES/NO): NO